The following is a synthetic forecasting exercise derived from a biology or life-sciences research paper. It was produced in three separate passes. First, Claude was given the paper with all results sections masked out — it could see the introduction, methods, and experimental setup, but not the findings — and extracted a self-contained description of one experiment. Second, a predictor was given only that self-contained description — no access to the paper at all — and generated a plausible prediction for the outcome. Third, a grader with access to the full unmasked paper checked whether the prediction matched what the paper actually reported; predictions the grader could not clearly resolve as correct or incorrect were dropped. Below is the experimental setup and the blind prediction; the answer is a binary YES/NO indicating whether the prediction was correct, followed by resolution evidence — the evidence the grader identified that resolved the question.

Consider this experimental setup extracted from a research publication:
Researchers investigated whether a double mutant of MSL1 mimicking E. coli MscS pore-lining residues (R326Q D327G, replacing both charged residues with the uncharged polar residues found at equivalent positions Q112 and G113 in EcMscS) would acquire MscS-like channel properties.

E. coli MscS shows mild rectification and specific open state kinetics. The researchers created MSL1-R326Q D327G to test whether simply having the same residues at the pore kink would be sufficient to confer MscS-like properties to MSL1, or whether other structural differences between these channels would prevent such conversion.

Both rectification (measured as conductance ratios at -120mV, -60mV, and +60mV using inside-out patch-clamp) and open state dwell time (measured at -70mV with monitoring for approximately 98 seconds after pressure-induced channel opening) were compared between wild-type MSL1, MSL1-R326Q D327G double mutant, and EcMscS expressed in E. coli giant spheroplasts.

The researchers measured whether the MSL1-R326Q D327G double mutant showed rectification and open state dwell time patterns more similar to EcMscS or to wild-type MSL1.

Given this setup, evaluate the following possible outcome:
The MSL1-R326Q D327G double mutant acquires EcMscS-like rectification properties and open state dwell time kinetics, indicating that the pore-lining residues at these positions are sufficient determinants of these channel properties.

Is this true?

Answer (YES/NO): NO